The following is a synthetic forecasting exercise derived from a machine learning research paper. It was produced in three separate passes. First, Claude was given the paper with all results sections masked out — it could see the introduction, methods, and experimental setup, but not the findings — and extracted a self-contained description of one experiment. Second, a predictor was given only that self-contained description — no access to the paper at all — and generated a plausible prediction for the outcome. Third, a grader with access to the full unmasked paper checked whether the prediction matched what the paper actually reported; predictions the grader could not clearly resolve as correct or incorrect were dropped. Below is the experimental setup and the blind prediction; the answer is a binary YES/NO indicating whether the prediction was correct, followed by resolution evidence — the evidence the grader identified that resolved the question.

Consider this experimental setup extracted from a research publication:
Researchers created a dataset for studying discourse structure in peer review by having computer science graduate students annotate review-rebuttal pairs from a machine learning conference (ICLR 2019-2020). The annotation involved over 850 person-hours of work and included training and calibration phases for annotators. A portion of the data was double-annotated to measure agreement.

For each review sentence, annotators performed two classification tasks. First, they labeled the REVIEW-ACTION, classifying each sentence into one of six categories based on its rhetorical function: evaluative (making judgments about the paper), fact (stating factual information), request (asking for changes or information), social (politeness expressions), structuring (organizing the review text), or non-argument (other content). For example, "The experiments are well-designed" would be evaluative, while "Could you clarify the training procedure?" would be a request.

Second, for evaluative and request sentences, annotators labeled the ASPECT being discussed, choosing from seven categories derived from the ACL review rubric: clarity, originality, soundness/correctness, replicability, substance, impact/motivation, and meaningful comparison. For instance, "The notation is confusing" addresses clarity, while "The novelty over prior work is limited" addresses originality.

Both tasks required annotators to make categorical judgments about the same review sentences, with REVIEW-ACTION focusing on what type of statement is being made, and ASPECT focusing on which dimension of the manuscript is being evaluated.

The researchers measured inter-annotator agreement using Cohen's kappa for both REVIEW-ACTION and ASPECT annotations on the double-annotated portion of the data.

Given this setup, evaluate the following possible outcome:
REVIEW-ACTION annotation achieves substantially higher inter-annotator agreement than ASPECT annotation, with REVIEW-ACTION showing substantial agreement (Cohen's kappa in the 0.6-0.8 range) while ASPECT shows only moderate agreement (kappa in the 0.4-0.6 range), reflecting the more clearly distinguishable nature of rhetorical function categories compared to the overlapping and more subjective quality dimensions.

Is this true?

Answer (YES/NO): YES